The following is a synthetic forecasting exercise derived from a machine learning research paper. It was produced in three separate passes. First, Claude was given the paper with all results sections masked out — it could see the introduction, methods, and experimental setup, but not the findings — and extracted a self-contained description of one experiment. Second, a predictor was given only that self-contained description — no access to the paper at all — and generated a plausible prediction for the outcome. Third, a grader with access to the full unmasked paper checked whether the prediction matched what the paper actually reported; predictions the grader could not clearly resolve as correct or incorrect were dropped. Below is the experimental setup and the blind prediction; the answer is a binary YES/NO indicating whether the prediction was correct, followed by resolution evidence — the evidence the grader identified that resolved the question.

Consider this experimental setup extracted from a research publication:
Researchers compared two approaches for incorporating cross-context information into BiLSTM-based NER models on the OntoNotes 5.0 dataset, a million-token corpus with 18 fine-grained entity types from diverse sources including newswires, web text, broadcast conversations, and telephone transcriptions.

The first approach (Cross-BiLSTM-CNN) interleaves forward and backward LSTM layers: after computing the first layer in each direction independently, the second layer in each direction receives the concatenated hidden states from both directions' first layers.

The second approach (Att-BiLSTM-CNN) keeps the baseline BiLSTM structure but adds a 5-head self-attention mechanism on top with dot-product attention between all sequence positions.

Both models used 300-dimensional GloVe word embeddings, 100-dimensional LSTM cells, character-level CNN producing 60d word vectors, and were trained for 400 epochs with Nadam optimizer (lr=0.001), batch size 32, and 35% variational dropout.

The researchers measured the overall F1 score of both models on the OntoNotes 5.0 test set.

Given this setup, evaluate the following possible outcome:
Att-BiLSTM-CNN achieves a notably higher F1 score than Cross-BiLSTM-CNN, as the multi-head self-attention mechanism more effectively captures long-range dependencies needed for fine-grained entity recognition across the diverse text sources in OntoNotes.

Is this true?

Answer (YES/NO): NO